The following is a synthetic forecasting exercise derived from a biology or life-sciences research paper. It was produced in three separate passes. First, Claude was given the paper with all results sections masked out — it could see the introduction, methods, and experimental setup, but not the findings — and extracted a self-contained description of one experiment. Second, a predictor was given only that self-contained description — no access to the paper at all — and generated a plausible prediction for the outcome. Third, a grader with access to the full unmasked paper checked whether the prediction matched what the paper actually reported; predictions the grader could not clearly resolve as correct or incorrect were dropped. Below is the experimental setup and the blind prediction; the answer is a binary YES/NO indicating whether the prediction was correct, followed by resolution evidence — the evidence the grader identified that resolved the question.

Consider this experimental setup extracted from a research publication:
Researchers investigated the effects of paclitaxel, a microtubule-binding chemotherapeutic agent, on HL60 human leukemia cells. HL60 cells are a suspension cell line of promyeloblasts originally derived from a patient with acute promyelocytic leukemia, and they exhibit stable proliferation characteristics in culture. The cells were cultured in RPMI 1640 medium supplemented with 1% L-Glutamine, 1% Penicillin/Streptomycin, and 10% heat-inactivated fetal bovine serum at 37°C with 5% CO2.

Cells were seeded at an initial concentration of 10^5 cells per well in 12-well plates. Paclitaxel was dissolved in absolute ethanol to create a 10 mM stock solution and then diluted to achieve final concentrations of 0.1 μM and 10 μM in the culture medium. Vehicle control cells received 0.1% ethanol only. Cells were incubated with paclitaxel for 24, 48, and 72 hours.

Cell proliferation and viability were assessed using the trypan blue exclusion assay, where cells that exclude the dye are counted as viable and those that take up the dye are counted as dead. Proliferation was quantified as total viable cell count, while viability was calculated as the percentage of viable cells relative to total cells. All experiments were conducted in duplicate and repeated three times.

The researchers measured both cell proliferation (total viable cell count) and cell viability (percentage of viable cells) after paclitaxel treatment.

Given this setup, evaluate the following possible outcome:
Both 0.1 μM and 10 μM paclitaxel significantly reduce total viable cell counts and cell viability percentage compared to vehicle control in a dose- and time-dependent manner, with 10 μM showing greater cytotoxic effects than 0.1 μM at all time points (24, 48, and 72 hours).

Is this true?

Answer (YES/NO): YES